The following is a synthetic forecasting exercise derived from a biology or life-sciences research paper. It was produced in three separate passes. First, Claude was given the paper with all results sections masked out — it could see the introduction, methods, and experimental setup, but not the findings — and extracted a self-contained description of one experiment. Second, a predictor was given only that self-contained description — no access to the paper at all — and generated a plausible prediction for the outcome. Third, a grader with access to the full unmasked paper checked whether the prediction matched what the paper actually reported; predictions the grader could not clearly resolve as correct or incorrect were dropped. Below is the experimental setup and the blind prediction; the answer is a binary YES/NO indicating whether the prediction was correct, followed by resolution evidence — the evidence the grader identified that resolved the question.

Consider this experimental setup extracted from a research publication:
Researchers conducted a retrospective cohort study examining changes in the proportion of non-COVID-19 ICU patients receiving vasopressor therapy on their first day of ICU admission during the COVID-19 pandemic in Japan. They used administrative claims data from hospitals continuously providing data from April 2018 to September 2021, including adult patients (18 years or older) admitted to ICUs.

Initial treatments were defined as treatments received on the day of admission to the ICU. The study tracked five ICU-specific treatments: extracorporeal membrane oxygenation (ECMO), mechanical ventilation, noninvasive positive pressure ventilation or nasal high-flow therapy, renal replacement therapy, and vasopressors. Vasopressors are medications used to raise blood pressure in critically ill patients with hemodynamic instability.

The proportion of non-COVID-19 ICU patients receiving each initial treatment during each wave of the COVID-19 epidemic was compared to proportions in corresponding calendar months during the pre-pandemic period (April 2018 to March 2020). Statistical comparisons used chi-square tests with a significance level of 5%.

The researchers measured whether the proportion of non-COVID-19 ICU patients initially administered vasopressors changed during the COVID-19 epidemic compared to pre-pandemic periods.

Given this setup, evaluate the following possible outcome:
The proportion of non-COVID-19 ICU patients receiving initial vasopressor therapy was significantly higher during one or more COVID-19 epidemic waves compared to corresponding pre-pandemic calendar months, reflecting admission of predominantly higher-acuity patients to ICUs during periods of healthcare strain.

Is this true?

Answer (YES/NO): YES